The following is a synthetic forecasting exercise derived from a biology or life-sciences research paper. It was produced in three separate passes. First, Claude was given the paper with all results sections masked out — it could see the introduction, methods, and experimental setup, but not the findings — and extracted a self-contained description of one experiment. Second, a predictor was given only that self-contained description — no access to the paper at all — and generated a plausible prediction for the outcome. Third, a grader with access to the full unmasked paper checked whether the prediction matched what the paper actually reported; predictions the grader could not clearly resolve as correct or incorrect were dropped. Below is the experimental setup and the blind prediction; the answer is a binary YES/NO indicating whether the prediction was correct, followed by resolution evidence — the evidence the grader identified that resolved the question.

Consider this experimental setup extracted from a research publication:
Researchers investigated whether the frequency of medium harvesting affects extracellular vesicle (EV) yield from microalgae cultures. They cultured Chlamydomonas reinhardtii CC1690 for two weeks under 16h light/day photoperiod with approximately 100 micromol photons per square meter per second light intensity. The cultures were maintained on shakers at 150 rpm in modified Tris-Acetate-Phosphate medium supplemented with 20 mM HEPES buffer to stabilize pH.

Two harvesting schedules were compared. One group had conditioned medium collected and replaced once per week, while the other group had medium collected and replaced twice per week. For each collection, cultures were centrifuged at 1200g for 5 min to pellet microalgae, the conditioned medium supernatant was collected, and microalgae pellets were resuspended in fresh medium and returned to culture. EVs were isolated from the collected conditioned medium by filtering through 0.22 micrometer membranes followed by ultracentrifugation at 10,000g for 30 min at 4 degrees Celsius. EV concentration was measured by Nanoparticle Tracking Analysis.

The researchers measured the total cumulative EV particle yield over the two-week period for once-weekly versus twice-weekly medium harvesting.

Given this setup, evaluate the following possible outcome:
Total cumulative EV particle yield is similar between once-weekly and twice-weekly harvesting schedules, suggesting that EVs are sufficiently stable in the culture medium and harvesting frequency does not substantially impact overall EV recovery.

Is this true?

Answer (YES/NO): NO